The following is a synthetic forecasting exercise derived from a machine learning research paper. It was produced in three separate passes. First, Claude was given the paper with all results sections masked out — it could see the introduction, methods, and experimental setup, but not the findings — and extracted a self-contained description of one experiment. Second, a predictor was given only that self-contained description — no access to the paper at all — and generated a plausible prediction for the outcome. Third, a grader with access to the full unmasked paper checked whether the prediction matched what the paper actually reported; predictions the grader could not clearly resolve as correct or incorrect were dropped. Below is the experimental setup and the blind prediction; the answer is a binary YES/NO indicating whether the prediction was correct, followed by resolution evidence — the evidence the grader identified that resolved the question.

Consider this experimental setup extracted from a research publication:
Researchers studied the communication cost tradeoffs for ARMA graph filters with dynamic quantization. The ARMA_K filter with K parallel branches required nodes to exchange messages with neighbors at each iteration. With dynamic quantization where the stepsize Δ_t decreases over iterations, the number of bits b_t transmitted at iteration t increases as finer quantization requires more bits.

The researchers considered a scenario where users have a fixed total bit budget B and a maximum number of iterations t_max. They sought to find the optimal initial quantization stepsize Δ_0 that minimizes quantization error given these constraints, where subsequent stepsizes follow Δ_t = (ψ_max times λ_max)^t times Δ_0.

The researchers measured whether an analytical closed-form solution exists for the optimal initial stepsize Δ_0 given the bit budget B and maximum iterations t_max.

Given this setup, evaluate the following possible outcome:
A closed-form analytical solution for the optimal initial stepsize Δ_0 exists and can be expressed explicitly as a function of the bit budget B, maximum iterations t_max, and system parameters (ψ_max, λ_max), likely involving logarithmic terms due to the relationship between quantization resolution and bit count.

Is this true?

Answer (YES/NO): YES